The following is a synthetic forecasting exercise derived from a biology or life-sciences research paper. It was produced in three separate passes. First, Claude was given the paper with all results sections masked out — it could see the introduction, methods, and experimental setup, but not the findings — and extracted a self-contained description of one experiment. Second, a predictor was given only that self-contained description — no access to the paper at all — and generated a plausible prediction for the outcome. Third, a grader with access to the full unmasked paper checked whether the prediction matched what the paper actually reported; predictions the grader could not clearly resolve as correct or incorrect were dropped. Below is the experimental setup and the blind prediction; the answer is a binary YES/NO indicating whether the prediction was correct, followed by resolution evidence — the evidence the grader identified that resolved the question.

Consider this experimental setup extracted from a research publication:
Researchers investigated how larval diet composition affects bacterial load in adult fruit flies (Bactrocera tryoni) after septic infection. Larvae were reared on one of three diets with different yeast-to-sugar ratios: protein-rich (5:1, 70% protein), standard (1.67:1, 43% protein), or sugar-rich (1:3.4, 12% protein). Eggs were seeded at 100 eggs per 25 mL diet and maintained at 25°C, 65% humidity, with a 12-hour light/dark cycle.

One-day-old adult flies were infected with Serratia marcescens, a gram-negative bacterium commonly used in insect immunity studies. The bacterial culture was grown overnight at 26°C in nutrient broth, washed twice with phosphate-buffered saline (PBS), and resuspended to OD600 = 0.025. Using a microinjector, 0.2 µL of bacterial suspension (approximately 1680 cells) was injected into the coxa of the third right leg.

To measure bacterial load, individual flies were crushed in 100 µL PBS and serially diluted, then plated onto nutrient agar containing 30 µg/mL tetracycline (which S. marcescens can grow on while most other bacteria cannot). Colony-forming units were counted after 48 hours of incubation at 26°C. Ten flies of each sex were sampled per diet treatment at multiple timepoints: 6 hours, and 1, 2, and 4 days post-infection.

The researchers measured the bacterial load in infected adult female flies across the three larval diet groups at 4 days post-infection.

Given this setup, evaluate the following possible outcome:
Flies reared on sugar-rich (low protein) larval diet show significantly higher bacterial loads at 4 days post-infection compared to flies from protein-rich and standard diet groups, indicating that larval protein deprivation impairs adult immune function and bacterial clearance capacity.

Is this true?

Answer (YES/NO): NO